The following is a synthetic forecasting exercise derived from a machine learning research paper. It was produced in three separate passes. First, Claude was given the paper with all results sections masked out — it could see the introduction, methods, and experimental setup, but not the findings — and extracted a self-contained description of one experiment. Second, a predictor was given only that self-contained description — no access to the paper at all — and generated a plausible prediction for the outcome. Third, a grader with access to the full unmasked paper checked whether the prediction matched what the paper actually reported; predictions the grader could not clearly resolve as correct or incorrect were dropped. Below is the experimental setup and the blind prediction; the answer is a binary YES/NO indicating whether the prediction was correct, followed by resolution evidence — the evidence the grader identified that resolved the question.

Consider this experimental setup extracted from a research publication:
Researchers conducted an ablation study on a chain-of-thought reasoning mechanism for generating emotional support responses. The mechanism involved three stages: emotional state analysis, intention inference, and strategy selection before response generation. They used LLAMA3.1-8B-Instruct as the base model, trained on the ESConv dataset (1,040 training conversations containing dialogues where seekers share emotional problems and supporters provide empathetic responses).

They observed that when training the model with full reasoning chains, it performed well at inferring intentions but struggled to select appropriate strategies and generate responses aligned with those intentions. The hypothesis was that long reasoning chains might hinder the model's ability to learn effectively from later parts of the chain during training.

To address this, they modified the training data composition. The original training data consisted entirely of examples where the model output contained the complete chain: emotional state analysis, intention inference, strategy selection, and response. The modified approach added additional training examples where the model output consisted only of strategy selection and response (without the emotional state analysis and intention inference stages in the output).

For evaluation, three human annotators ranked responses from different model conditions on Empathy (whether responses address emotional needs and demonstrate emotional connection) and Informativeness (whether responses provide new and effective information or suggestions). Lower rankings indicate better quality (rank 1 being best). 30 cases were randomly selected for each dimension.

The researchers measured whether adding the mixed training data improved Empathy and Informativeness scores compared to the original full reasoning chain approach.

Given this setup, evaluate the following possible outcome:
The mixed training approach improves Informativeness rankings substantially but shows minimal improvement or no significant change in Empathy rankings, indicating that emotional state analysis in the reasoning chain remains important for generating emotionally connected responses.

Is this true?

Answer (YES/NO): NO